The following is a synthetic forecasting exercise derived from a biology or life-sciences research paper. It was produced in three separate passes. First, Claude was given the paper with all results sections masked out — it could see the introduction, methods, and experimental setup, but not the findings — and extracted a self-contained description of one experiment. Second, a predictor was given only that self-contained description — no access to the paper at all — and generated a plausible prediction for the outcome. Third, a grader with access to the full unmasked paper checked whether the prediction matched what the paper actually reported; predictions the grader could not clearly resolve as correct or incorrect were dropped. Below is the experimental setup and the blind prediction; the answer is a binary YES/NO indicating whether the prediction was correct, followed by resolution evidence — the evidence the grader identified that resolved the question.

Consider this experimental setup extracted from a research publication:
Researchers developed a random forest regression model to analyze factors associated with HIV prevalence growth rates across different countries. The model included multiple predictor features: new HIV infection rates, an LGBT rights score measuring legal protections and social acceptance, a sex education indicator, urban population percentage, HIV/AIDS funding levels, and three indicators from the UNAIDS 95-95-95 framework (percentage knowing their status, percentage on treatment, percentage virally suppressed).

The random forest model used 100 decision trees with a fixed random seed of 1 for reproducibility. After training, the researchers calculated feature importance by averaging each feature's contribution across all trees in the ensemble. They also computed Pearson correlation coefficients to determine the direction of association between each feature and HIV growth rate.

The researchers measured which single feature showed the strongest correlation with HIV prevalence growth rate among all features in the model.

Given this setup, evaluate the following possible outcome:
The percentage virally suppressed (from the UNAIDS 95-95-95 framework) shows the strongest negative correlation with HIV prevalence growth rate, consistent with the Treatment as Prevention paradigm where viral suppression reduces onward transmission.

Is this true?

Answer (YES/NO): NO